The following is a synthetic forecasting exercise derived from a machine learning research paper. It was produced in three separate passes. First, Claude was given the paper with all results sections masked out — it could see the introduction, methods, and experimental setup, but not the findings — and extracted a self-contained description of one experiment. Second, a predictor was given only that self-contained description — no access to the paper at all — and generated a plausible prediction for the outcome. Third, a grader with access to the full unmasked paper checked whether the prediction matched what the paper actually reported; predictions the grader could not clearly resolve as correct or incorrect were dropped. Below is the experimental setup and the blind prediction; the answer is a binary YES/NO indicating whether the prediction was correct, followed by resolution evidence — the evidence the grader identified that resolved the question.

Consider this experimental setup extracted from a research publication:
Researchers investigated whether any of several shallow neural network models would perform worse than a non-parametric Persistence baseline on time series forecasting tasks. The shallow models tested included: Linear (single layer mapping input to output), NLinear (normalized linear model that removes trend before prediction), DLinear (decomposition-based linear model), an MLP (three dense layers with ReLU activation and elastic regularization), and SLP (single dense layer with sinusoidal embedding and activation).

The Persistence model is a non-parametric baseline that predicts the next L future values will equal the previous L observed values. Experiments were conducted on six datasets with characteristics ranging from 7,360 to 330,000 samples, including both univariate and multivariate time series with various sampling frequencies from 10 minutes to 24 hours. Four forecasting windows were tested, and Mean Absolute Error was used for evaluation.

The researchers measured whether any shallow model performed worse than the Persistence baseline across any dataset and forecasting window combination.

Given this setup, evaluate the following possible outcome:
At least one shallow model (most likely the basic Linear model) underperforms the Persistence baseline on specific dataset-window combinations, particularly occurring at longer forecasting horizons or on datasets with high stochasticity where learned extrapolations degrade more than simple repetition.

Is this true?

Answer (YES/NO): NO